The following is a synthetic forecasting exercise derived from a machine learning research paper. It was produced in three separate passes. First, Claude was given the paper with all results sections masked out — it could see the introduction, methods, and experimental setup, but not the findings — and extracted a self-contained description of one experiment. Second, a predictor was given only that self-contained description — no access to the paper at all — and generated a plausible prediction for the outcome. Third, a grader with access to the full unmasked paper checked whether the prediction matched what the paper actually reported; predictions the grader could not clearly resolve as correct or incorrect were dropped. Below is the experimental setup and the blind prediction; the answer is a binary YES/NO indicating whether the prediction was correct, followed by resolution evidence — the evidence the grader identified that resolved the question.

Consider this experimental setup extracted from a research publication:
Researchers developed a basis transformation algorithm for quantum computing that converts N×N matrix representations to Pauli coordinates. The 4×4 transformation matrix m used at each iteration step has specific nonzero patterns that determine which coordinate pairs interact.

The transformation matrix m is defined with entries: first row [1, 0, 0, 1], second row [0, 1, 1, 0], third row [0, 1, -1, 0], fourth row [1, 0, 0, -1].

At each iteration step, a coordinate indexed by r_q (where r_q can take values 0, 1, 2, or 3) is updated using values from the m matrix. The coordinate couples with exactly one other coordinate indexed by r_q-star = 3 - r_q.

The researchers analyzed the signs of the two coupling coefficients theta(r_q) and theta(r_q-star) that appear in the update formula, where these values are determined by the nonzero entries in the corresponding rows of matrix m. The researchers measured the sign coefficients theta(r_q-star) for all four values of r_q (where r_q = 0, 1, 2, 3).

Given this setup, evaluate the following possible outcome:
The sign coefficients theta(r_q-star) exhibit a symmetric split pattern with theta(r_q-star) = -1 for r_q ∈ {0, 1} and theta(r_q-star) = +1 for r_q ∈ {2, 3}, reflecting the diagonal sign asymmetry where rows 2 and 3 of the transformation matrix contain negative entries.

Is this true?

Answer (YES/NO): NO